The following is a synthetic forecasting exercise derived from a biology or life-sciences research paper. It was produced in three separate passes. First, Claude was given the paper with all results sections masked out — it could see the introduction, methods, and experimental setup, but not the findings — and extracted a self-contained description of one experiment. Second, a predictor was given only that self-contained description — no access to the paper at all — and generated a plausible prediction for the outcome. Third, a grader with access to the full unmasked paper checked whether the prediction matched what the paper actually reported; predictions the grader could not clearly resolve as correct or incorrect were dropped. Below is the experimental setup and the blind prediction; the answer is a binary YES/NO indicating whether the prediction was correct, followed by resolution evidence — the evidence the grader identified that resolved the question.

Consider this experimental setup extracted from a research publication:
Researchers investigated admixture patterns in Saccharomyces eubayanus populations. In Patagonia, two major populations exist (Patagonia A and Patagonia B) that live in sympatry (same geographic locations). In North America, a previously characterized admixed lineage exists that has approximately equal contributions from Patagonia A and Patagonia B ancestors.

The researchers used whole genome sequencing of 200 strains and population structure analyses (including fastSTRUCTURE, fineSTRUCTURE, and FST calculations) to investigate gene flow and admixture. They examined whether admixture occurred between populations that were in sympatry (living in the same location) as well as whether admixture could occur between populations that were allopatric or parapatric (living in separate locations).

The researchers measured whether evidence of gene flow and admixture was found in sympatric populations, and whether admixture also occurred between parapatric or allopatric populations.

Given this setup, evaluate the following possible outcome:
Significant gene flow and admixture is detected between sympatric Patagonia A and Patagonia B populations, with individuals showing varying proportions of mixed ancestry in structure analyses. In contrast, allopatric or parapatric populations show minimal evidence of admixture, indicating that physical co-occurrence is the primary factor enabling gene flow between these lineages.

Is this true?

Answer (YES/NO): YES